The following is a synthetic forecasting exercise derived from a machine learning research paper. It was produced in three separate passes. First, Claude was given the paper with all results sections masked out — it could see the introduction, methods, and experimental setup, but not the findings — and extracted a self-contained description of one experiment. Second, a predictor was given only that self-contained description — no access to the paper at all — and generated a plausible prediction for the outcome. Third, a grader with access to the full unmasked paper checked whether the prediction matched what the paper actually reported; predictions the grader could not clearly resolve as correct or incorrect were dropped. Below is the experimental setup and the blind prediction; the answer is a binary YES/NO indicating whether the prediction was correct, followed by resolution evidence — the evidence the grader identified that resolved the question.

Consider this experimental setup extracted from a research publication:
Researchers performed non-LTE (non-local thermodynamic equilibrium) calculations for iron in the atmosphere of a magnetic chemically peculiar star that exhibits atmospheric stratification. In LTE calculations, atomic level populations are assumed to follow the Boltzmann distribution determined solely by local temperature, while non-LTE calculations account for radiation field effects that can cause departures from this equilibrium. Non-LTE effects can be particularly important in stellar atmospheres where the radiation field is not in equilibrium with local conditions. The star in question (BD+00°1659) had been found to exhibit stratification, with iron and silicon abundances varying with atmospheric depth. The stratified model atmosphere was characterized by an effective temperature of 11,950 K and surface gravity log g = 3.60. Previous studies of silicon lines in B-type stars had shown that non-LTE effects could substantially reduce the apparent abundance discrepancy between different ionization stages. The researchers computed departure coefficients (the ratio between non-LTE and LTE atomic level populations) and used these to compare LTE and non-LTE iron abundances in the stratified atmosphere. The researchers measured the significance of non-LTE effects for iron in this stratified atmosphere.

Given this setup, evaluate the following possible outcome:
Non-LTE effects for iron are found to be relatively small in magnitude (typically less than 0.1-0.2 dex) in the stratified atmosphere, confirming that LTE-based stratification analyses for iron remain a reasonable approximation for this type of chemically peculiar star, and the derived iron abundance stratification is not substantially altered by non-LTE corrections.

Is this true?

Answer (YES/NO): YES